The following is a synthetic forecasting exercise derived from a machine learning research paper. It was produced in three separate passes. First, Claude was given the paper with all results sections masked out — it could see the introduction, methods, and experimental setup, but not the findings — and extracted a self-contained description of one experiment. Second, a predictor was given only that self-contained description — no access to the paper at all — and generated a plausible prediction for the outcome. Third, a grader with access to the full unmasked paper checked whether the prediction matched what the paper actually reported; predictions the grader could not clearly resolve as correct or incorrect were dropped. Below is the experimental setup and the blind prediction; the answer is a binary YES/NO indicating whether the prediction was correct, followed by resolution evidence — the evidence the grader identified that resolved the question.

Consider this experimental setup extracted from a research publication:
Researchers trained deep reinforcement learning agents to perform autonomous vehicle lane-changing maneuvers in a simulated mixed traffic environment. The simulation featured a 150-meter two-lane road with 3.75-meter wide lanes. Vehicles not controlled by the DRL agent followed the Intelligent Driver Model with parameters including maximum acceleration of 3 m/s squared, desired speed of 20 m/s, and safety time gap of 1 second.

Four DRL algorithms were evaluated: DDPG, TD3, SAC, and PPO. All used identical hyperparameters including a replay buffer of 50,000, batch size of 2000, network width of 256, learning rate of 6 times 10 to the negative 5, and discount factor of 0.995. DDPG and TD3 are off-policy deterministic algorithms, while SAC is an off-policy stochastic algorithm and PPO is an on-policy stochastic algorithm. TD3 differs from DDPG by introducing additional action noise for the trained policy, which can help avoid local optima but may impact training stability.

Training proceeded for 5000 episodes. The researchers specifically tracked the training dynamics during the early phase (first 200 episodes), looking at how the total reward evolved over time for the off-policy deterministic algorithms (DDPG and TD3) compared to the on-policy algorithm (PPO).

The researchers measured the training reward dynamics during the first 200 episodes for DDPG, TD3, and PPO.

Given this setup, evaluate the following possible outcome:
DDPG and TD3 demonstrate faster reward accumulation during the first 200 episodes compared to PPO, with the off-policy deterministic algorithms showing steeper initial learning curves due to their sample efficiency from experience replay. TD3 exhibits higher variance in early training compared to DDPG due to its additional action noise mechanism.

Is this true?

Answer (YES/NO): NO